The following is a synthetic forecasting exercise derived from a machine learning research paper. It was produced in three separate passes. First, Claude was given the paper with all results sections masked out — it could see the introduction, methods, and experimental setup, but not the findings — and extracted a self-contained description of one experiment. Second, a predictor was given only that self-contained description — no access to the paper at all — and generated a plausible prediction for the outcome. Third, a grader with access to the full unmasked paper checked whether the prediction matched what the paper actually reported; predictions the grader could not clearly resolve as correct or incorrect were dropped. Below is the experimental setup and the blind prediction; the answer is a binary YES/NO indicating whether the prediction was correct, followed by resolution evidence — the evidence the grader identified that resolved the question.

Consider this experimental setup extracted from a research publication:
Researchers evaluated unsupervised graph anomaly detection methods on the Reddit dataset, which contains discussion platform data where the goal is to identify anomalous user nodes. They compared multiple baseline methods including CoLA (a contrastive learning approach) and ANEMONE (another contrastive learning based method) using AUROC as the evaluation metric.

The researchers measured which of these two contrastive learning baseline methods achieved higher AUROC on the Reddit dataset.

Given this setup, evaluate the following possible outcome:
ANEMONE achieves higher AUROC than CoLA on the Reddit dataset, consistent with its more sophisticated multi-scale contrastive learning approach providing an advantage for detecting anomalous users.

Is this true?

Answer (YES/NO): NO